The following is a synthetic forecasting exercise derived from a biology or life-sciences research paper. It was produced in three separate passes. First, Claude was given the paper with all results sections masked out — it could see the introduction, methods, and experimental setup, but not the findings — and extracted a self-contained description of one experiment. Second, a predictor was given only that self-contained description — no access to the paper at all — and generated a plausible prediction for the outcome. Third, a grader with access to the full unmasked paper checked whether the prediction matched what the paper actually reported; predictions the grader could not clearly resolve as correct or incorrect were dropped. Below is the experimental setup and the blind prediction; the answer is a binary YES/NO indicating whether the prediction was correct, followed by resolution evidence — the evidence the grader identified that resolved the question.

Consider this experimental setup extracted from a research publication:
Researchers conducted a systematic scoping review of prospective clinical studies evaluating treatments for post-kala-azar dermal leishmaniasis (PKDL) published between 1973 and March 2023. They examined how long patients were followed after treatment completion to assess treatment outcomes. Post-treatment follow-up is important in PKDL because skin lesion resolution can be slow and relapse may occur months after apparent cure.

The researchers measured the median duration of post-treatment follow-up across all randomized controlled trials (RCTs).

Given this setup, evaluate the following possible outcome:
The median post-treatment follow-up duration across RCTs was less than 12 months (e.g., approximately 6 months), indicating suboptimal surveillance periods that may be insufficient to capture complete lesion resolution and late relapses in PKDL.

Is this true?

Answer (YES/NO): NO